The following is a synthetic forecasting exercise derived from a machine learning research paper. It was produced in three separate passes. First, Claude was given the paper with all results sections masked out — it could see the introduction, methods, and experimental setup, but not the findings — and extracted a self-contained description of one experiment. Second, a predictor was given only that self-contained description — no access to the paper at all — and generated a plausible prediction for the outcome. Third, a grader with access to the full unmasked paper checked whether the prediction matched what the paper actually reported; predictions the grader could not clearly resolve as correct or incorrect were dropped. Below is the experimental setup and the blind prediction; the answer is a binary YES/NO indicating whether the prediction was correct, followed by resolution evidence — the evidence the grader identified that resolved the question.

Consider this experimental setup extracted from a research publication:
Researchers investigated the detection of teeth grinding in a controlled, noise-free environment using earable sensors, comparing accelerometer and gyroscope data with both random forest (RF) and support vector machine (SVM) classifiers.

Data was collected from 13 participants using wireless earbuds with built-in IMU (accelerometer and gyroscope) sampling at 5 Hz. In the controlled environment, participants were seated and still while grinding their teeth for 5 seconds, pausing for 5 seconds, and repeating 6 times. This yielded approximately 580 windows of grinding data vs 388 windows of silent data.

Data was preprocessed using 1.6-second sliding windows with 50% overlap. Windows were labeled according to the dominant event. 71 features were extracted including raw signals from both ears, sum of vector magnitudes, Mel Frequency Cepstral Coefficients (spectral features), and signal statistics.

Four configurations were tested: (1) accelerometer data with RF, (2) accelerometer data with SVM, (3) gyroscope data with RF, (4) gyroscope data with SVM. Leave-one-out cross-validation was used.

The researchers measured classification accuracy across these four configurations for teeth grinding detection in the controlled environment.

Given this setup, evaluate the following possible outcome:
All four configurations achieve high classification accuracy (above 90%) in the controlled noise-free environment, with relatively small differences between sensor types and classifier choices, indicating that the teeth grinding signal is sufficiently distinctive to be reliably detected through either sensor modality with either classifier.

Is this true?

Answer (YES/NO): NO